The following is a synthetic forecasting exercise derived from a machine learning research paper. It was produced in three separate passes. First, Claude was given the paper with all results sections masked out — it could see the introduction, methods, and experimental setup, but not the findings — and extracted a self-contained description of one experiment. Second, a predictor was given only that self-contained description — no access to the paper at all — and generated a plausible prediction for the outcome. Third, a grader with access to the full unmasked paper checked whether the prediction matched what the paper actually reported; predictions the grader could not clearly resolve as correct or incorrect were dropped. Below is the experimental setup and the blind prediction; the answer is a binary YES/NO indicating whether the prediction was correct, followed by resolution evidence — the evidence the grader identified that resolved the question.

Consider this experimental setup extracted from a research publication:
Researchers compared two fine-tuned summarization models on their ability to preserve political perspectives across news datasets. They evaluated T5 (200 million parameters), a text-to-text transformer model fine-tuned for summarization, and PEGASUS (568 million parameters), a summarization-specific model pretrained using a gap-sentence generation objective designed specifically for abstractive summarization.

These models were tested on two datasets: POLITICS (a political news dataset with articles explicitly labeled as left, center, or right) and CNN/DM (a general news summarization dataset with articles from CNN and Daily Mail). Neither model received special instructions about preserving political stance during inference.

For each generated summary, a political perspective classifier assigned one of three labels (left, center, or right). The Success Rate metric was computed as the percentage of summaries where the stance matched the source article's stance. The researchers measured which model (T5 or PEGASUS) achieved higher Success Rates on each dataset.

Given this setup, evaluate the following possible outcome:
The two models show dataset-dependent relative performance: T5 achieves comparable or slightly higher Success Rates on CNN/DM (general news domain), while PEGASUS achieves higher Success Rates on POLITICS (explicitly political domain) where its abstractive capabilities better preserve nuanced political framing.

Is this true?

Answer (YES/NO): NO